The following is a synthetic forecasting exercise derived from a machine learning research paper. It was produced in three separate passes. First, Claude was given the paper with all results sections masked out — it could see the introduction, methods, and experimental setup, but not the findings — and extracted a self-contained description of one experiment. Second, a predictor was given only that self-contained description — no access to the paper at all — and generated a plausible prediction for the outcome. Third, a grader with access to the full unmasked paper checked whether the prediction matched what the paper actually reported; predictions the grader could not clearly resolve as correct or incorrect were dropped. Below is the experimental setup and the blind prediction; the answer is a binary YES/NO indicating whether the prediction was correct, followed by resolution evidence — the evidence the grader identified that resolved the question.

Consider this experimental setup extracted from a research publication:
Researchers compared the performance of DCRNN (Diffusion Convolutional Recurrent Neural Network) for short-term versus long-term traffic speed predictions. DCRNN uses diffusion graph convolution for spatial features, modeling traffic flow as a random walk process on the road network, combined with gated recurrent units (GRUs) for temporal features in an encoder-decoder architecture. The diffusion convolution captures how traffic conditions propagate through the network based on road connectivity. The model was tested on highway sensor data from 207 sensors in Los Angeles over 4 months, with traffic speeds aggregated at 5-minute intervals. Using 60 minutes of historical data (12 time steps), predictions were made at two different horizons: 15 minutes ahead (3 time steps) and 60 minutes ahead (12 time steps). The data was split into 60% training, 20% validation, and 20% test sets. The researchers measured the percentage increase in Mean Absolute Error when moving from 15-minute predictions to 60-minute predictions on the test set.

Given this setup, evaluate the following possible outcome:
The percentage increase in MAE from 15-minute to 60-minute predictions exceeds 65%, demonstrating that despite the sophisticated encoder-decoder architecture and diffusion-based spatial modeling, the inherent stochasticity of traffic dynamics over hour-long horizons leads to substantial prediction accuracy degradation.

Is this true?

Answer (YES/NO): NO